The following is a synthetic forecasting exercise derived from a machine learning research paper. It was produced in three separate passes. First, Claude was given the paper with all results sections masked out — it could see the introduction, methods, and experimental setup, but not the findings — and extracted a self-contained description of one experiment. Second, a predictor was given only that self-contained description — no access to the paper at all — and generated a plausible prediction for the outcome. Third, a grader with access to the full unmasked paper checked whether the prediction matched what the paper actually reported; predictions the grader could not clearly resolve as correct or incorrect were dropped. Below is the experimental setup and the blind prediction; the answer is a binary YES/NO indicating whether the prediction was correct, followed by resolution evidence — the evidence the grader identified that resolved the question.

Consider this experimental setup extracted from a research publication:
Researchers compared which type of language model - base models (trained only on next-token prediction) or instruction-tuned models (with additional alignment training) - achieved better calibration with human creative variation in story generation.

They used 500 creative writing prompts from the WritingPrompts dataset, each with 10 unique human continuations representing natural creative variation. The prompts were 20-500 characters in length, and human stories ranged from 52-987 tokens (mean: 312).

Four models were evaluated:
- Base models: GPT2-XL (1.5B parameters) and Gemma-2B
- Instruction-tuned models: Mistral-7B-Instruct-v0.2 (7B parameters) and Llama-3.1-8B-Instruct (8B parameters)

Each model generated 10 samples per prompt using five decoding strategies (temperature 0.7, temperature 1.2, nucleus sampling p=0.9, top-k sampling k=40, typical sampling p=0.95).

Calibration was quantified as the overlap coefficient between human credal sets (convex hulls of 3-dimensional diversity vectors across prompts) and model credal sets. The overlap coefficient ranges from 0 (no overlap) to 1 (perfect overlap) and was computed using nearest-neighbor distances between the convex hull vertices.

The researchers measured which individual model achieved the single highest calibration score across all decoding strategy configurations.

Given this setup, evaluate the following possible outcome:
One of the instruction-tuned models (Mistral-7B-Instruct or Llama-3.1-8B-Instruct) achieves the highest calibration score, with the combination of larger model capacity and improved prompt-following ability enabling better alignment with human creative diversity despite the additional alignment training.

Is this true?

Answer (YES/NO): NO